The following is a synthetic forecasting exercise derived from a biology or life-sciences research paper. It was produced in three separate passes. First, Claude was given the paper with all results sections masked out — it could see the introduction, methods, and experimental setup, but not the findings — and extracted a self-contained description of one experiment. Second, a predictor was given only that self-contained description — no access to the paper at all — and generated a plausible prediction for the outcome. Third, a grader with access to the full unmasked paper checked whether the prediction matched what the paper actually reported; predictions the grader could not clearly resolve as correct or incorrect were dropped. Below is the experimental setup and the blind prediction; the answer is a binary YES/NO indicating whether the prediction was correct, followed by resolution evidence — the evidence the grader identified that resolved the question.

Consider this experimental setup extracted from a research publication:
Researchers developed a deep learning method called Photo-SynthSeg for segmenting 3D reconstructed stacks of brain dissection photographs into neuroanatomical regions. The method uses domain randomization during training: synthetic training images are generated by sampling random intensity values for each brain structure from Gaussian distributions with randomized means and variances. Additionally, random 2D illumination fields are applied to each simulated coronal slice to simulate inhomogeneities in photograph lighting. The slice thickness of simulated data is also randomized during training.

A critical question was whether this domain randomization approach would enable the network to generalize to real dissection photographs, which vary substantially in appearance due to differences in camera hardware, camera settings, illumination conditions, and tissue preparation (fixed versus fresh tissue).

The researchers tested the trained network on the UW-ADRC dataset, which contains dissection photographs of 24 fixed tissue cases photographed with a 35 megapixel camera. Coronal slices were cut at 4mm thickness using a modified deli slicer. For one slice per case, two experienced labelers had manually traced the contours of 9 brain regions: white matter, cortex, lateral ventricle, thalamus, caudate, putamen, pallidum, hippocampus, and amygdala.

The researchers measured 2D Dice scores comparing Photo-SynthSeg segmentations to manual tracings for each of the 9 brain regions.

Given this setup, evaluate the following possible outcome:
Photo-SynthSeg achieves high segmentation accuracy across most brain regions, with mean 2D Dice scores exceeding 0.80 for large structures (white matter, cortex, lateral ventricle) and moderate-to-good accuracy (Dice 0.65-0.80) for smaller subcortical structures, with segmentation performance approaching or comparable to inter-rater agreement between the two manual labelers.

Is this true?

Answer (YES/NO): NO